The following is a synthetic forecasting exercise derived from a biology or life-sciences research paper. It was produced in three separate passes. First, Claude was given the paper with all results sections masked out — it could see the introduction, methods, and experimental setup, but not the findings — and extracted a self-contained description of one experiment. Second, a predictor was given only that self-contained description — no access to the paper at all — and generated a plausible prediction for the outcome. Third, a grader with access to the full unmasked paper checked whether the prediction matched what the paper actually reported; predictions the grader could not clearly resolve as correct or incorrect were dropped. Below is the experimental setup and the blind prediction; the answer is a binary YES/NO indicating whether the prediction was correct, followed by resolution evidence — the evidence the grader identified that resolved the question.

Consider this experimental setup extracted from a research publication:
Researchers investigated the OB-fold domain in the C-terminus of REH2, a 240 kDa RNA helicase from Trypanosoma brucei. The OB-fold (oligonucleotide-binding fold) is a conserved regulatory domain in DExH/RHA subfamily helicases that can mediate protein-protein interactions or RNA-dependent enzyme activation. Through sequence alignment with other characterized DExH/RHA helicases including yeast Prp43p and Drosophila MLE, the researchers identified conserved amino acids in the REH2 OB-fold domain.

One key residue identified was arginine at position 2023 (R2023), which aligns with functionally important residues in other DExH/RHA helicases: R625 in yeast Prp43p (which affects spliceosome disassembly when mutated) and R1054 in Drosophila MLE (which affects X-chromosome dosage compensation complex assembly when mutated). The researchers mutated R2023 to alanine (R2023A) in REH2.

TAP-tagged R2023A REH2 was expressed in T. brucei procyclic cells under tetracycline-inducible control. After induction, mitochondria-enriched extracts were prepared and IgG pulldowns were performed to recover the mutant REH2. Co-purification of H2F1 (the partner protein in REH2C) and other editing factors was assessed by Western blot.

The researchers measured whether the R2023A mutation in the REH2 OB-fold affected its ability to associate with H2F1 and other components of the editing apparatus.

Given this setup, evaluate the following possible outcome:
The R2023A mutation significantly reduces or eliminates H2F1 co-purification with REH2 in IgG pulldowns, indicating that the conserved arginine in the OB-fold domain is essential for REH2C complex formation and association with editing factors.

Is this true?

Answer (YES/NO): NO